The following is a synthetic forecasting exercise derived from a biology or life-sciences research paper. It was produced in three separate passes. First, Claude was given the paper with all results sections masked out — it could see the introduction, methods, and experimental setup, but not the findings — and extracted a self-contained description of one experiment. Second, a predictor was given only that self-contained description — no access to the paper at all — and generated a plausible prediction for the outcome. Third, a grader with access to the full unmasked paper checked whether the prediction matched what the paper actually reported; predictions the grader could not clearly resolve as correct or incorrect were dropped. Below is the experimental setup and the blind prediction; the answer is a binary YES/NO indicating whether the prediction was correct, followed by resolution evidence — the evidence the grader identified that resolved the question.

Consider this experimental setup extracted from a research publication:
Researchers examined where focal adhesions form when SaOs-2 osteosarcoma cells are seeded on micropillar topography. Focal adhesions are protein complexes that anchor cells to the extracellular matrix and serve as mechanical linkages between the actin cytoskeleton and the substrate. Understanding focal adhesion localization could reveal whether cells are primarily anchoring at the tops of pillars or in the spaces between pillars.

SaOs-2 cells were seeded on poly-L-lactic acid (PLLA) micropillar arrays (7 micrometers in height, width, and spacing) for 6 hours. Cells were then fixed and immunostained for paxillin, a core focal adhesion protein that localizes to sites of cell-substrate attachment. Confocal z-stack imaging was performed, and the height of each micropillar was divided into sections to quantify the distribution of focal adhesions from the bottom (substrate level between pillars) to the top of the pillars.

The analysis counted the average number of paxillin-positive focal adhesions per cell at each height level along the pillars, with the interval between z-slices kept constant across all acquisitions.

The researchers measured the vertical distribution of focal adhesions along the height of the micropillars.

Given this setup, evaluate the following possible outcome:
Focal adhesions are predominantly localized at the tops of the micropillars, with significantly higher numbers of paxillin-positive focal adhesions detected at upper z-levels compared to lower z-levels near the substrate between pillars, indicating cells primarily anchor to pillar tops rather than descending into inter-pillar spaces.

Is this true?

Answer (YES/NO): NO